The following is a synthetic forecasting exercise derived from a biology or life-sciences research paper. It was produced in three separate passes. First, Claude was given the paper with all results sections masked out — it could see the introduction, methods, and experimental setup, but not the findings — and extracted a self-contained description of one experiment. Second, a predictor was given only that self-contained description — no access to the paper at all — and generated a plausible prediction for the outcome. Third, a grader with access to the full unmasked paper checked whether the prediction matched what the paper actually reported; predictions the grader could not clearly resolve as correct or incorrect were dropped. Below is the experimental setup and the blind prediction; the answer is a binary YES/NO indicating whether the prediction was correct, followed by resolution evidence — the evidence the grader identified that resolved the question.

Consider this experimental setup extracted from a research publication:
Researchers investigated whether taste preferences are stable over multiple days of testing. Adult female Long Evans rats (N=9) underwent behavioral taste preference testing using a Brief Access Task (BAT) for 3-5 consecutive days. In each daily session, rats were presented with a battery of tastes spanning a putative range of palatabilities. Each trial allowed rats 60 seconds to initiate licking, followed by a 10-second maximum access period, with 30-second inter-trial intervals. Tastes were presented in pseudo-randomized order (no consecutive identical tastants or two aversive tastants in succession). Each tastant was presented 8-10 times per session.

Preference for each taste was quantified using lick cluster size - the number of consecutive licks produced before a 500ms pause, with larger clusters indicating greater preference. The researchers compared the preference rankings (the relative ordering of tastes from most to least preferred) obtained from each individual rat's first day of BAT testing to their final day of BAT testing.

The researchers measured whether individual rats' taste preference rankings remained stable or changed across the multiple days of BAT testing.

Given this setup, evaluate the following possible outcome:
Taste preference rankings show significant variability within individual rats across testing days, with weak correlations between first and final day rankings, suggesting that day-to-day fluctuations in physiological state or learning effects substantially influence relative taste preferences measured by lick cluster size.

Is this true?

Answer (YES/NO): YES